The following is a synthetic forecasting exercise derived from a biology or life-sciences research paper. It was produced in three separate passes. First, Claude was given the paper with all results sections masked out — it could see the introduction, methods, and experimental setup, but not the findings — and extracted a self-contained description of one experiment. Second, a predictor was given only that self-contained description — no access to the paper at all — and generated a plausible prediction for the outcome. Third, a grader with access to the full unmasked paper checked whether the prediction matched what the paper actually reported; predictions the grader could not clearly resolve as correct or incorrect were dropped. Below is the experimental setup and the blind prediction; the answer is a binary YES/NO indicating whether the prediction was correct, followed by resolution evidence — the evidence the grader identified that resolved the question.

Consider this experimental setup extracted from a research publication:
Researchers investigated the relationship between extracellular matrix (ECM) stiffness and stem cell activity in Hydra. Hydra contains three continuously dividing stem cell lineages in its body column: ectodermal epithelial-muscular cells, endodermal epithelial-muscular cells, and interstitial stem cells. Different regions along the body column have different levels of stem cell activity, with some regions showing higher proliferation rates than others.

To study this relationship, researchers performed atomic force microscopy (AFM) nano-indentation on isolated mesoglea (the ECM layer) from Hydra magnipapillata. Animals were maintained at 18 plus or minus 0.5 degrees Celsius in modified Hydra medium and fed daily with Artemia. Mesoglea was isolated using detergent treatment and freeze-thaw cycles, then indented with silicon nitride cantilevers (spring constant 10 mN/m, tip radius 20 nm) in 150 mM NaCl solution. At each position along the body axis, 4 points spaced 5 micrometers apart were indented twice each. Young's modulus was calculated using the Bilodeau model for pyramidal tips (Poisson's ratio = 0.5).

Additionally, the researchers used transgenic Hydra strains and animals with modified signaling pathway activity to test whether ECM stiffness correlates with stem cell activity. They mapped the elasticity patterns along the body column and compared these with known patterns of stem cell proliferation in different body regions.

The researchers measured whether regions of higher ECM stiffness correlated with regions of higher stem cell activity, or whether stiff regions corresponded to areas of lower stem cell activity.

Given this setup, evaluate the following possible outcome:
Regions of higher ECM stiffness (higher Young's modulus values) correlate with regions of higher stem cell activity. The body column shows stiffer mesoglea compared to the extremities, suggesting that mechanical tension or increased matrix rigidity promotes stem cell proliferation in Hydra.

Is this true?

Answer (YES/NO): YES